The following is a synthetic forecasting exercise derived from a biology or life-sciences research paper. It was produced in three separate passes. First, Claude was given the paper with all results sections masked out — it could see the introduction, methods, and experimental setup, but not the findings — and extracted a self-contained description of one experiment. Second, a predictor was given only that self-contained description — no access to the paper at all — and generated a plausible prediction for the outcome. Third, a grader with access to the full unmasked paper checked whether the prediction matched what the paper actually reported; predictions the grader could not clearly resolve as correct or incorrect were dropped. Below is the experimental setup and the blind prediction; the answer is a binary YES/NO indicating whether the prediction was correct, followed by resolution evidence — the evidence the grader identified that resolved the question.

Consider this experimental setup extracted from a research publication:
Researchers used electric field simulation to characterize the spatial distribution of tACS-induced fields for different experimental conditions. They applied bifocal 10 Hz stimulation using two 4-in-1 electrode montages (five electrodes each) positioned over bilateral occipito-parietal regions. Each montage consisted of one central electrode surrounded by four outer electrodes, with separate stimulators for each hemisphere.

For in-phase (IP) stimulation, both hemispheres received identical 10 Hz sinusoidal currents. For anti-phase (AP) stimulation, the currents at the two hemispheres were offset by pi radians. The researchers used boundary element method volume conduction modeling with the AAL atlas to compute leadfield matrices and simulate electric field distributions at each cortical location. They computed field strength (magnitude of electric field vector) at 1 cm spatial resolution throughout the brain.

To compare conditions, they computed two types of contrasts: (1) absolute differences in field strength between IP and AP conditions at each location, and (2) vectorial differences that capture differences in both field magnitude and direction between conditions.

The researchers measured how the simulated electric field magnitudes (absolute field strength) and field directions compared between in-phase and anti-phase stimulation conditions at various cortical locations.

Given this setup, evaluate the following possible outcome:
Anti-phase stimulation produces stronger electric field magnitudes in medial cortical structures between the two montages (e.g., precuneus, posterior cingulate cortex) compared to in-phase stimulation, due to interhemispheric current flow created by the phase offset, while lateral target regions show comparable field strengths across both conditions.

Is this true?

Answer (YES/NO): NO